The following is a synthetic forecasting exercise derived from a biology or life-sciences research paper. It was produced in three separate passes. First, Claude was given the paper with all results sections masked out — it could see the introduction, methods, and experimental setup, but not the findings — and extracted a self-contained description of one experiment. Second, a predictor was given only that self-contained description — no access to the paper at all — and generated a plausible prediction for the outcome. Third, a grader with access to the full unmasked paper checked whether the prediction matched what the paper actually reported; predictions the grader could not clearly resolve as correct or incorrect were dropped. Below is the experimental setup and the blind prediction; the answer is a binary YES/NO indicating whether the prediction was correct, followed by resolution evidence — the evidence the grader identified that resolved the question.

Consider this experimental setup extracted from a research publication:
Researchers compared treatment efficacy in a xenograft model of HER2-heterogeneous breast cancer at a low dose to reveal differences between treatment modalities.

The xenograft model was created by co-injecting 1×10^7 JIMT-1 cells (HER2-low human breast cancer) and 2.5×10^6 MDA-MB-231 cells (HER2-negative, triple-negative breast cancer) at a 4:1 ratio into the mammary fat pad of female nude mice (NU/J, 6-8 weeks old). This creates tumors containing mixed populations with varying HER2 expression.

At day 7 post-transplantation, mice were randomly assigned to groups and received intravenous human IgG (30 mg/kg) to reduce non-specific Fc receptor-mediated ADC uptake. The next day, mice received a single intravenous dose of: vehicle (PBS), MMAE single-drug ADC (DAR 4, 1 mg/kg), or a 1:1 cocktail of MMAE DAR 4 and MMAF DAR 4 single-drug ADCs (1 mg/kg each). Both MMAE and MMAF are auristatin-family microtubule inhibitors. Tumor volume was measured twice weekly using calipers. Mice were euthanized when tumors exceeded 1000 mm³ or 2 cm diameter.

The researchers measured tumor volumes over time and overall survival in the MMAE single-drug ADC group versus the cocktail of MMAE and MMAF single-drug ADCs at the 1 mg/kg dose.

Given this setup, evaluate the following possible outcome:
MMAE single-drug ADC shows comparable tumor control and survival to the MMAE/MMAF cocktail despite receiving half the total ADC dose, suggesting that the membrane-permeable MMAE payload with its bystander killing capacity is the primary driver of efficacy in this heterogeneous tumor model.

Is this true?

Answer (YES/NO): NO